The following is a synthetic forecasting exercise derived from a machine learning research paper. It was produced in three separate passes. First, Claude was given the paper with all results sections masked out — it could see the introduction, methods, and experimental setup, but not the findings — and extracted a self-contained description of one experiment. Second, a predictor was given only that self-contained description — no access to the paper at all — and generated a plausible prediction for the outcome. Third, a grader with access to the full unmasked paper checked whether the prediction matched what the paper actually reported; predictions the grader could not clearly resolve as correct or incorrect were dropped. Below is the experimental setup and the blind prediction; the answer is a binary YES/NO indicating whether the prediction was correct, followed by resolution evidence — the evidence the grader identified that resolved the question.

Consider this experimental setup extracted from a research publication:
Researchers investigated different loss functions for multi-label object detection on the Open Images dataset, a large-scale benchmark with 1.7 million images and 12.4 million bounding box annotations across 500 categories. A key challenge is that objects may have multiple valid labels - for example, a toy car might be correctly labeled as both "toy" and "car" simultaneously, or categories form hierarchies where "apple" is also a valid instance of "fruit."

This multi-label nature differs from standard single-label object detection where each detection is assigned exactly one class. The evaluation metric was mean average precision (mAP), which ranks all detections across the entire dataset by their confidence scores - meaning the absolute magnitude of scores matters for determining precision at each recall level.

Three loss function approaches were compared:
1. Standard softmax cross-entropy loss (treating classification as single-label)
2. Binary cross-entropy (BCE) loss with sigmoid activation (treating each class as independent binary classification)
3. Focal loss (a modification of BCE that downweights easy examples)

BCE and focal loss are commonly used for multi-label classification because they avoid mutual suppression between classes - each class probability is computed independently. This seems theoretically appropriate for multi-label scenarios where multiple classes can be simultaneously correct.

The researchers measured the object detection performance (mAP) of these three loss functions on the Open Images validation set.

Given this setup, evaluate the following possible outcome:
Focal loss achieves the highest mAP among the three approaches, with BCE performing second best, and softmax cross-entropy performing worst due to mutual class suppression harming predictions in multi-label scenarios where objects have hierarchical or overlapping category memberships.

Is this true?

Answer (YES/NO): NO